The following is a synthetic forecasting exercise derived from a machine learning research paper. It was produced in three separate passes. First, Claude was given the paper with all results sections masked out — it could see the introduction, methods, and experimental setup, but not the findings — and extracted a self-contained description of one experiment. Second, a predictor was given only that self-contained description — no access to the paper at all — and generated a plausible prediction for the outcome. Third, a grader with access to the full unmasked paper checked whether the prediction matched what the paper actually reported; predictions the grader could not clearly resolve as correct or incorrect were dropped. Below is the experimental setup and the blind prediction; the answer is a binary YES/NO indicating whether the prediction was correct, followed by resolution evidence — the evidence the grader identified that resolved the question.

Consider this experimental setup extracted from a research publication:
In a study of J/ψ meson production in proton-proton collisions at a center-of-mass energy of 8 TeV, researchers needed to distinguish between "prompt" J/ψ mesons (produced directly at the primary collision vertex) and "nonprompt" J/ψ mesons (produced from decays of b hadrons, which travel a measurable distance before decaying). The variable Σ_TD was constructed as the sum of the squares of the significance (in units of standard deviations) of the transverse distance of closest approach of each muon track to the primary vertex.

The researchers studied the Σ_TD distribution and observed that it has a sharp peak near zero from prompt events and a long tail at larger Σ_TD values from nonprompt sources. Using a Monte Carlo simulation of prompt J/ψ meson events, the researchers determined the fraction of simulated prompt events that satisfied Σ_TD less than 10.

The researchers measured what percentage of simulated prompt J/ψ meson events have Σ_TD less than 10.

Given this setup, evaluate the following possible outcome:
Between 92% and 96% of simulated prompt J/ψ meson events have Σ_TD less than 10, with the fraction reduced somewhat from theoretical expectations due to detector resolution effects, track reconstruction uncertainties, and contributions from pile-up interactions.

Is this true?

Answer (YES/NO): NO